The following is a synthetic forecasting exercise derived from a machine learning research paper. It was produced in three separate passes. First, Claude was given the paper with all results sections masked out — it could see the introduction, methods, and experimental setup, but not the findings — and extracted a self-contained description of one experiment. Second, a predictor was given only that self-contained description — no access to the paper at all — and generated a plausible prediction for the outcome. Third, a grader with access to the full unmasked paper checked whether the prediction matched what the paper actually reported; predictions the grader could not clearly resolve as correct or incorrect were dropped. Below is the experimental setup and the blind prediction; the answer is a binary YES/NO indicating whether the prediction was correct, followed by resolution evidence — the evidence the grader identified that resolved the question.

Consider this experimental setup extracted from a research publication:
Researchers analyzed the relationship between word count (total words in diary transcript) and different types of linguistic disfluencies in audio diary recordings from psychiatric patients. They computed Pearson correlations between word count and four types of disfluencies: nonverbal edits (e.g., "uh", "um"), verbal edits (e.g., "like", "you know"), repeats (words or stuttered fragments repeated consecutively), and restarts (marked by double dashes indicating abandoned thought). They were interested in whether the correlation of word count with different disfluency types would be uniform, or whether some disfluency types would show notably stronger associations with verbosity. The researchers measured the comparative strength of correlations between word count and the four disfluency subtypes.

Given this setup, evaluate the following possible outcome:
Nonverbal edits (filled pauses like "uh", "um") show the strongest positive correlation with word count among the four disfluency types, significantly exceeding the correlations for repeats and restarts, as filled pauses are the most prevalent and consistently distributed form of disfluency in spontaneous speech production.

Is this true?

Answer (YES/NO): NO